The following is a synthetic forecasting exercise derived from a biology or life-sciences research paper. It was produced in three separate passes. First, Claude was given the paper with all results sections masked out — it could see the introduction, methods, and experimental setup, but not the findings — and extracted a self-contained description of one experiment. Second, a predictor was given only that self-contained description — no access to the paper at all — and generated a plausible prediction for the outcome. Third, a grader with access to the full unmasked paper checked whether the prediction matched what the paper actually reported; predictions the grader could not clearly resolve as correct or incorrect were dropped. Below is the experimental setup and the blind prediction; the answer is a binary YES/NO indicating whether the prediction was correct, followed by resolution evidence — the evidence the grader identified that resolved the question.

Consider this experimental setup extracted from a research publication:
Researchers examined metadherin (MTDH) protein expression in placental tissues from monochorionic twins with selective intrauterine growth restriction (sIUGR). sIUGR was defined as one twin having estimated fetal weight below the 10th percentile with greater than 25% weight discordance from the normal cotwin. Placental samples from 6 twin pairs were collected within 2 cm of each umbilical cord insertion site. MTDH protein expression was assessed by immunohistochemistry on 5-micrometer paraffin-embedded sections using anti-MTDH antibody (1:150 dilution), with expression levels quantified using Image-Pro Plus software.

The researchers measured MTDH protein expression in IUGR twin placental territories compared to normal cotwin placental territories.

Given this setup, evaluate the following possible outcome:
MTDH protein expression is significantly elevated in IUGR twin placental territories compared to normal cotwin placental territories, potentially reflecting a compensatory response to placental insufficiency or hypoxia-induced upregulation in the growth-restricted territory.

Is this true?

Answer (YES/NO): NO